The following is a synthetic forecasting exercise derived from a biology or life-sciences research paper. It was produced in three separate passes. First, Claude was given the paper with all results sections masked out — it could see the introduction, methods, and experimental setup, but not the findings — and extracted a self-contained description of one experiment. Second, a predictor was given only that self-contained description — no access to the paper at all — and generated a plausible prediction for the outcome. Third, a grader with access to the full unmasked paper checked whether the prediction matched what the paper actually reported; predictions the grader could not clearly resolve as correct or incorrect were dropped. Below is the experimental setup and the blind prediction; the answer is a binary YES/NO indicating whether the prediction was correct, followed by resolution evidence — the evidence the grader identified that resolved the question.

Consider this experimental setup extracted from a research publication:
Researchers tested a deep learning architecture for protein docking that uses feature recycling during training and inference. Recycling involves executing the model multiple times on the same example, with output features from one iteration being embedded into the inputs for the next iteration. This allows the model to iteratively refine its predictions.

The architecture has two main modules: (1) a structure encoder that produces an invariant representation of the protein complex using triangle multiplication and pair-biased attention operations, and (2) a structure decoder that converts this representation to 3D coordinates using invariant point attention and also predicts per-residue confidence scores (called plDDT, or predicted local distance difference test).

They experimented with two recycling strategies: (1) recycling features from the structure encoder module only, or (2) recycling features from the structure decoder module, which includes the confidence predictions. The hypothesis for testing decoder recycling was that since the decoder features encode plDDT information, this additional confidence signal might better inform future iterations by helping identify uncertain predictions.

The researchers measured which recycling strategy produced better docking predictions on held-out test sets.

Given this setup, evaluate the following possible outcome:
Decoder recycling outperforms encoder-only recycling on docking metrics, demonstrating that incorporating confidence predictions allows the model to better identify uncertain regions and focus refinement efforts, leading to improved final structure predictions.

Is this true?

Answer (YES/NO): NO